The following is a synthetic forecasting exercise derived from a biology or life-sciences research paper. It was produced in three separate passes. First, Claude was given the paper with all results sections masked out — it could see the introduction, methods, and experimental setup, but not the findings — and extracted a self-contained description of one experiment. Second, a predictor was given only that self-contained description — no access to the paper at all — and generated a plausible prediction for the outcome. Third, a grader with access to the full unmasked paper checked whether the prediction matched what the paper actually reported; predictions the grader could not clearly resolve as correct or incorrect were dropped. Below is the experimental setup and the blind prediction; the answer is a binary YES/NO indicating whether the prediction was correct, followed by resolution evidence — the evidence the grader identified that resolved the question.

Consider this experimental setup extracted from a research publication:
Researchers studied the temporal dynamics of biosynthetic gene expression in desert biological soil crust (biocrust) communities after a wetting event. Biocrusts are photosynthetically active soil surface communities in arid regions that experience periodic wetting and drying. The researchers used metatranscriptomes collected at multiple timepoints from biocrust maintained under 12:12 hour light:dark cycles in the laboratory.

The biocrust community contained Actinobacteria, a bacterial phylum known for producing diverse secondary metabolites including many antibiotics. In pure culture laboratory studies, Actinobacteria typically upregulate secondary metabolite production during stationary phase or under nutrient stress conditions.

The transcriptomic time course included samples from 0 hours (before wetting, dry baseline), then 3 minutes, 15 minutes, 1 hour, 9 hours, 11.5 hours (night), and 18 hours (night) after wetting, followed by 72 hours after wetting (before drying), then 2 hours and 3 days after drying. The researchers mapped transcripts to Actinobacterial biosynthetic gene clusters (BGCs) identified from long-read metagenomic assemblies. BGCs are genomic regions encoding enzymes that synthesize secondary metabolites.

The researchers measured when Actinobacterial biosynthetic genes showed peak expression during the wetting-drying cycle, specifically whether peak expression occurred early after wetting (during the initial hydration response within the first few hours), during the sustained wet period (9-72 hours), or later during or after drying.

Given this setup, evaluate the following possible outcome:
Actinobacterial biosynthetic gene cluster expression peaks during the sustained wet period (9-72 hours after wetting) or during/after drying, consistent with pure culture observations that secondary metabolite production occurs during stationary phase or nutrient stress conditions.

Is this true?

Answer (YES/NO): YES